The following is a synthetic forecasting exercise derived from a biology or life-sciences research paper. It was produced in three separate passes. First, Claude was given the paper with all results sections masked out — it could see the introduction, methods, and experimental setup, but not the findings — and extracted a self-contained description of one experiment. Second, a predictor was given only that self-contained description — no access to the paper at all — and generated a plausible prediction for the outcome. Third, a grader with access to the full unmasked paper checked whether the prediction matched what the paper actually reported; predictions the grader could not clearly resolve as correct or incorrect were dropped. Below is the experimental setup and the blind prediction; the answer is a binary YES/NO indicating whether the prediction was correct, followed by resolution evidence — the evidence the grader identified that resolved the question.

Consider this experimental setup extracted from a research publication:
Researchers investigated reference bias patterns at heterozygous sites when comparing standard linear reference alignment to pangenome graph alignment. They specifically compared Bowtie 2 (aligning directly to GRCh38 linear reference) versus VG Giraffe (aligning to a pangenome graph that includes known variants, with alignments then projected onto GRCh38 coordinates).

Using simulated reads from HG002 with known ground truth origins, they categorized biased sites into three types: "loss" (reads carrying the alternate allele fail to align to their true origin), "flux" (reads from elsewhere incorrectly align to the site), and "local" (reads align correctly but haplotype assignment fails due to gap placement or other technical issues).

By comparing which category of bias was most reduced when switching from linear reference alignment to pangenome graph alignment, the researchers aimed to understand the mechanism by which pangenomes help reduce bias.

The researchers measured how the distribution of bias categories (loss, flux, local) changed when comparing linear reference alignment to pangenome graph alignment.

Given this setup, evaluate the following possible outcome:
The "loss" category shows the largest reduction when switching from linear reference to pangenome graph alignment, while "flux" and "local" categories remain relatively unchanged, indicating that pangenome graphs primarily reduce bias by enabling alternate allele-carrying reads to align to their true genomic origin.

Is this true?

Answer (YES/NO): YES